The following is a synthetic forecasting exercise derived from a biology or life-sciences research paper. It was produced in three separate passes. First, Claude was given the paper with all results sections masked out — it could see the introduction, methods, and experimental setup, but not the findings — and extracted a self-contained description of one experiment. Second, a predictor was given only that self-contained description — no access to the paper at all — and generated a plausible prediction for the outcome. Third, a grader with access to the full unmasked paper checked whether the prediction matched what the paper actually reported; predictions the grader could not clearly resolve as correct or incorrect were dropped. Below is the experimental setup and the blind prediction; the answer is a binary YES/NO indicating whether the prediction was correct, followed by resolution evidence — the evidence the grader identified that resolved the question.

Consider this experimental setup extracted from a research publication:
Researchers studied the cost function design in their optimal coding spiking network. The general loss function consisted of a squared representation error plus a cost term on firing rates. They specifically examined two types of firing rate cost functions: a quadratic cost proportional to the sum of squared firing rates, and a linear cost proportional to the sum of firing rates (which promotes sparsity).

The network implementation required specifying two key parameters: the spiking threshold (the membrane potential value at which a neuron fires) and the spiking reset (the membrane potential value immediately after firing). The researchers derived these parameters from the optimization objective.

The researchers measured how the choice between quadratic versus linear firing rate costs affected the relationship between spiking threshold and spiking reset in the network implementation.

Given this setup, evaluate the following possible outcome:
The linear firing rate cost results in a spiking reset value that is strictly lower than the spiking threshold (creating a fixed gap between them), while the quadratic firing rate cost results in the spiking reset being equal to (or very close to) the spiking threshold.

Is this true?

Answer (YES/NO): NO